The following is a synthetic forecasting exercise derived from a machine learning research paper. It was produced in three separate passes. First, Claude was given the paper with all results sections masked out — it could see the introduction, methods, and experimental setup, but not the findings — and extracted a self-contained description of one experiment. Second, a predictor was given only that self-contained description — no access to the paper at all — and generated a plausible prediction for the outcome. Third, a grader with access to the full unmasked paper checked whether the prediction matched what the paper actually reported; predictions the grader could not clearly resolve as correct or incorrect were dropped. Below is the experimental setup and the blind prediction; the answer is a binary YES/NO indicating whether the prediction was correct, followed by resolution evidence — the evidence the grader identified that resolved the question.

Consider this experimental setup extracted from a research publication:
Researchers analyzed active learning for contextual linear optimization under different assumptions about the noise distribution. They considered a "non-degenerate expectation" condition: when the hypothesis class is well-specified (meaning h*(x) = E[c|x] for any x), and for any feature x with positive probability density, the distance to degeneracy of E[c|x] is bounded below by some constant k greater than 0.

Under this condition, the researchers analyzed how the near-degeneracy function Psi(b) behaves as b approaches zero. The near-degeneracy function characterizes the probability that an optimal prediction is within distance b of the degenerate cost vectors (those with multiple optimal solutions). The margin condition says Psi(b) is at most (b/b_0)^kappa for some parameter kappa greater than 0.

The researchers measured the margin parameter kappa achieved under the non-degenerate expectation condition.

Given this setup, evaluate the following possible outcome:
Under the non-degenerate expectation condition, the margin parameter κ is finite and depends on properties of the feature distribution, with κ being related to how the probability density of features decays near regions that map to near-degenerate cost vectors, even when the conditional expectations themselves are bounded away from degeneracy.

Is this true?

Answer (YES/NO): NO